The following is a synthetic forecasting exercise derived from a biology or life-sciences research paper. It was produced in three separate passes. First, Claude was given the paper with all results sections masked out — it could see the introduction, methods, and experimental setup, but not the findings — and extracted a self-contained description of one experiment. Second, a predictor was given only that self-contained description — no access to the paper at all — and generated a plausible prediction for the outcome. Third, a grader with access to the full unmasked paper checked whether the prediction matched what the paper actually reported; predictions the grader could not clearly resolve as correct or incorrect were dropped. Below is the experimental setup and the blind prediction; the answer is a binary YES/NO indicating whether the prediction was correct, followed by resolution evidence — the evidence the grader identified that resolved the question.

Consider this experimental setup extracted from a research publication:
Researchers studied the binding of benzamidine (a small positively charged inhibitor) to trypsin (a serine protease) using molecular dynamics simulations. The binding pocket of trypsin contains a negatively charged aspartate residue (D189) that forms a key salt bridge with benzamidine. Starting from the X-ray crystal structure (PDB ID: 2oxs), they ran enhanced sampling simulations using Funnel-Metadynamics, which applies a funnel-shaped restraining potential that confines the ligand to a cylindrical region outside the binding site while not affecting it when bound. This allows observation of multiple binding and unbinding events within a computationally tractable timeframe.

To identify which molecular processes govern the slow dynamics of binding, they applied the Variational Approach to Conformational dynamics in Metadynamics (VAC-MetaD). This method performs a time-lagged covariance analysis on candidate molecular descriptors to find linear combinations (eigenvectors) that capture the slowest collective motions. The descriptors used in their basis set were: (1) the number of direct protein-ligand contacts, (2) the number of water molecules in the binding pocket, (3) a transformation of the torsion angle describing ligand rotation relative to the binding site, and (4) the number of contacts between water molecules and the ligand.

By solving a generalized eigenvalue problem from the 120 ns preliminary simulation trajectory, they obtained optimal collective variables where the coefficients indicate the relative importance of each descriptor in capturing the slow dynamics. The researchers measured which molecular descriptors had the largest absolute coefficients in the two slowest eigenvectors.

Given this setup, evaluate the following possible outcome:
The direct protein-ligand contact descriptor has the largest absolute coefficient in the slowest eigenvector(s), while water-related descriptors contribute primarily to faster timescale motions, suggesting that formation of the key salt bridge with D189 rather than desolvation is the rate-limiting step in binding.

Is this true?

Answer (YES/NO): NO